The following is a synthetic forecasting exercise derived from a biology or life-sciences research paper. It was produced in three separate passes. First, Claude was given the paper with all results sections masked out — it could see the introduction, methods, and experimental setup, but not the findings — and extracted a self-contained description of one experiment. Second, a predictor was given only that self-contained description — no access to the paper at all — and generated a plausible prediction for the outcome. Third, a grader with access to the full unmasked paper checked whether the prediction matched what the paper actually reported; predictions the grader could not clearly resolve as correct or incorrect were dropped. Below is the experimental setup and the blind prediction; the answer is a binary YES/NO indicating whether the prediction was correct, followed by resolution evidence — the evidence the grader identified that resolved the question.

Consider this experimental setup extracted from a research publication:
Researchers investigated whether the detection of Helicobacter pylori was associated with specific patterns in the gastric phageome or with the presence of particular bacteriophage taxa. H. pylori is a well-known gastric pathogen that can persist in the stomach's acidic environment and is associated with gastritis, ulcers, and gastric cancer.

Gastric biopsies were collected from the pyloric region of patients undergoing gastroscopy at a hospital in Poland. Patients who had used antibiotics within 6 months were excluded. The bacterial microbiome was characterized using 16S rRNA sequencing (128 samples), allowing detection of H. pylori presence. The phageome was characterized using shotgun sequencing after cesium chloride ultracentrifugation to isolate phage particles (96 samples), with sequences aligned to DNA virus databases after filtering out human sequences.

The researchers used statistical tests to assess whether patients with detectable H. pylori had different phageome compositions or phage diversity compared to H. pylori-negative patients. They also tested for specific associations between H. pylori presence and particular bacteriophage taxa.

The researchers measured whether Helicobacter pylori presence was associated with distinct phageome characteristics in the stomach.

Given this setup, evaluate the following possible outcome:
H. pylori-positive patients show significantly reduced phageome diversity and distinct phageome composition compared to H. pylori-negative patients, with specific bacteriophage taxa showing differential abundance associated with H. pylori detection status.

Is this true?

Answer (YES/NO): NO